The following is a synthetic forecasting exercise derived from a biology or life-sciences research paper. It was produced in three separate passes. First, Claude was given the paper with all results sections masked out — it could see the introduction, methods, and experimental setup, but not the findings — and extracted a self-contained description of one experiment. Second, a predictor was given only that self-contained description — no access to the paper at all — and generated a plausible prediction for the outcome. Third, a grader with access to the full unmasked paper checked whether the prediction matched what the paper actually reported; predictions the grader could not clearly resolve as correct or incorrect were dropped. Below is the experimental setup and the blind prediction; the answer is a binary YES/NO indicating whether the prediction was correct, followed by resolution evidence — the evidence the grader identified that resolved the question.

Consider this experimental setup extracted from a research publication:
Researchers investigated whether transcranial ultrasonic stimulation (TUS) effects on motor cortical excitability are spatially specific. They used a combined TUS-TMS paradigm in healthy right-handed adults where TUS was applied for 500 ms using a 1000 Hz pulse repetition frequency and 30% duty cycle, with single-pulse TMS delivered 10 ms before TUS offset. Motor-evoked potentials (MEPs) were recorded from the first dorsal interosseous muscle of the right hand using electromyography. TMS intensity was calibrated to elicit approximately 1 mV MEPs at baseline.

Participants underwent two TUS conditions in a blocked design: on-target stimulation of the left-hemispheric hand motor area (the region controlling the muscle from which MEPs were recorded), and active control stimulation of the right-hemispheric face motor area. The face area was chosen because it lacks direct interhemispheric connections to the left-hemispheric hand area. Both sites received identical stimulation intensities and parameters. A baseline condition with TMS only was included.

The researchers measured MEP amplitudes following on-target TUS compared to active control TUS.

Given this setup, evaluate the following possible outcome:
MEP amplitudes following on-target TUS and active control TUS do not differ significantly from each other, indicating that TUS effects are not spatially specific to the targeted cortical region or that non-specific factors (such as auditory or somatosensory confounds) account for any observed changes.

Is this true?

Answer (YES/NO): YES